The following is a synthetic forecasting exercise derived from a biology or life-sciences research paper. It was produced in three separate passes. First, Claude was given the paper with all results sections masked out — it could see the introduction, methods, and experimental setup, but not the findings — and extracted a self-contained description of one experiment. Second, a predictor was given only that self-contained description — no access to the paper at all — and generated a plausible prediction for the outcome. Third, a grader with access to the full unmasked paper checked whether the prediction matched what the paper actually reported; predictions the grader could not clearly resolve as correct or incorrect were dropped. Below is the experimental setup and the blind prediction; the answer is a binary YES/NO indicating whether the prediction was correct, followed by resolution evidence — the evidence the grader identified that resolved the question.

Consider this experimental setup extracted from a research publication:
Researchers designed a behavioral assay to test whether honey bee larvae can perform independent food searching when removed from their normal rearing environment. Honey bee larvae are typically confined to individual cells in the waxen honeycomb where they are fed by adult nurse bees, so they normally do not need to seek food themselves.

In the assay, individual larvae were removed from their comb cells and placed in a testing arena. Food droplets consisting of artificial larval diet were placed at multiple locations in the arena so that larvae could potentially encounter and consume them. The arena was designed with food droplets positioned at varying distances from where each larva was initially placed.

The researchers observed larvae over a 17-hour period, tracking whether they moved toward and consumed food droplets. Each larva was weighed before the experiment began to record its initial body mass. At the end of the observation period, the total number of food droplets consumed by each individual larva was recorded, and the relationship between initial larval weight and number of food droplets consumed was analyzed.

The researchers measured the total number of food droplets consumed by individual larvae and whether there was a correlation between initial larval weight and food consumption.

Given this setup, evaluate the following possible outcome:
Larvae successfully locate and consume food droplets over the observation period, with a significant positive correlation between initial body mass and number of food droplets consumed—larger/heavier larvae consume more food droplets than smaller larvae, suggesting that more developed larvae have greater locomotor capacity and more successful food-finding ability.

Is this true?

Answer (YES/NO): NO